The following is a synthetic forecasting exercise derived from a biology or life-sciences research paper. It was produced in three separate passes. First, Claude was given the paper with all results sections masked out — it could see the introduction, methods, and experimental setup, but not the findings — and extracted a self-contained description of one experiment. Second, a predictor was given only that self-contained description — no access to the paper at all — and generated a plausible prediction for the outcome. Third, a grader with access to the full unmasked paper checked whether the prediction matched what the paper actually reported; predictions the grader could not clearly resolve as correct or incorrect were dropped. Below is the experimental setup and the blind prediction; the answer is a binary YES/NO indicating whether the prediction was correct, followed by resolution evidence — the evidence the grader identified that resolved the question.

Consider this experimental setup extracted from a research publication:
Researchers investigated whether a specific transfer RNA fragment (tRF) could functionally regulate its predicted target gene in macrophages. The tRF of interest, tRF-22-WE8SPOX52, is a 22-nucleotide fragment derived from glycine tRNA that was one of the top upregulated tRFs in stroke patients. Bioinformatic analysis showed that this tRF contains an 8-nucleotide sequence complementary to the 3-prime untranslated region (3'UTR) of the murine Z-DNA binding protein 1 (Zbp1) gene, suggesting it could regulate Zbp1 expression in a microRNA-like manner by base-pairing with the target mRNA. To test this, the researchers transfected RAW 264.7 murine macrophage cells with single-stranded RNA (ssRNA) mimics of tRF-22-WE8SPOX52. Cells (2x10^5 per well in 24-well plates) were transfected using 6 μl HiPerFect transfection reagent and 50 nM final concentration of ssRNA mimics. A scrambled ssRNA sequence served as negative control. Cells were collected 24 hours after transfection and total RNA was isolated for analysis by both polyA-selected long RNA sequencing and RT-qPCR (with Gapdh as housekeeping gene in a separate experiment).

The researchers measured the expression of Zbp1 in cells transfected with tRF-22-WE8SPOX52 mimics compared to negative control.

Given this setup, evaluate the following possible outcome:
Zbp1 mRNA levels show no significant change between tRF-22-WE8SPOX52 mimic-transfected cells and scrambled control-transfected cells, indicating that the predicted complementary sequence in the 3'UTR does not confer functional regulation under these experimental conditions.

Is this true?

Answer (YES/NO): NO